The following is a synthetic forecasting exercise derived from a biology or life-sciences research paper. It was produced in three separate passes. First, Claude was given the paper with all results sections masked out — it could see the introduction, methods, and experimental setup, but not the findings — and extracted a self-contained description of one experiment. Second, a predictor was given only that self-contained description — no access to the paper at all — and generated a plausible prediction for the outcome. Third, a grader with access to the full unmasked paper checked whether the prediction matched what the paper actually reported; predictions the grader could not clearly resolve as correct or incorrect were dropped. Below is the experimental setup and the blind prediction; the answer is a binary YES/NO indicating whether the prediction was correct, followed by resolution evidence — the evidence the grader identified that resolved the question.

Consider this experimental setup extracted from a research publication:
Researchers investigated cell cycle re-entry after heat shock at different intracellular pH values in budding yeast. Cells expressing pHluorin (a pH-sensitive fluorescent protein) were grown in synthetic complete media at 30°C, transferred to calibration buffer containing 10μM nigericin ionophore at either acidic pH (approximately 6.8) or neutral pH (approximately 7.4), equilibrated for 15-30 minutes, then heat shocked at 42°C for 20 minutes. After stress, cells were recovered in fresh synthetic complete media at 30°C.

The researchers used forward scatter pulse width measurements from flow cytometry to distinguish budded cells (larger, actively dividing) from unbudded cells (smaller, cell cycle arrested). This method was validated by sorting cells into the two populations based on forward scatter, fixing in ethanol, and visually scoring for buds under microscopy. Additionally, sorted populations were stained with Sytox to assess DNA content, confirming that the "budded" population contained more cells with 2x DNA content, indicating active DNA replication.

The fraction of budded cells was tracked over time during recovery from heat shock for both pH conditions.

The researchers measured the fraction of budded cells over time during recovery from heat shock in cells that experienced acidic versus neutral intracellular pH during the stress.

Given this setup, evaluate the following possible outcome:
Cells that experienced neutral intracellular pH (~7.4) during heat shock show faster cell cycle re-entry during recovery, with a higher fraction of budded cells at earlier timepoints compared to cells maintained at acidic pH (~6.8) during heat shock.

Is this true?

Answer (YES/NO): NO